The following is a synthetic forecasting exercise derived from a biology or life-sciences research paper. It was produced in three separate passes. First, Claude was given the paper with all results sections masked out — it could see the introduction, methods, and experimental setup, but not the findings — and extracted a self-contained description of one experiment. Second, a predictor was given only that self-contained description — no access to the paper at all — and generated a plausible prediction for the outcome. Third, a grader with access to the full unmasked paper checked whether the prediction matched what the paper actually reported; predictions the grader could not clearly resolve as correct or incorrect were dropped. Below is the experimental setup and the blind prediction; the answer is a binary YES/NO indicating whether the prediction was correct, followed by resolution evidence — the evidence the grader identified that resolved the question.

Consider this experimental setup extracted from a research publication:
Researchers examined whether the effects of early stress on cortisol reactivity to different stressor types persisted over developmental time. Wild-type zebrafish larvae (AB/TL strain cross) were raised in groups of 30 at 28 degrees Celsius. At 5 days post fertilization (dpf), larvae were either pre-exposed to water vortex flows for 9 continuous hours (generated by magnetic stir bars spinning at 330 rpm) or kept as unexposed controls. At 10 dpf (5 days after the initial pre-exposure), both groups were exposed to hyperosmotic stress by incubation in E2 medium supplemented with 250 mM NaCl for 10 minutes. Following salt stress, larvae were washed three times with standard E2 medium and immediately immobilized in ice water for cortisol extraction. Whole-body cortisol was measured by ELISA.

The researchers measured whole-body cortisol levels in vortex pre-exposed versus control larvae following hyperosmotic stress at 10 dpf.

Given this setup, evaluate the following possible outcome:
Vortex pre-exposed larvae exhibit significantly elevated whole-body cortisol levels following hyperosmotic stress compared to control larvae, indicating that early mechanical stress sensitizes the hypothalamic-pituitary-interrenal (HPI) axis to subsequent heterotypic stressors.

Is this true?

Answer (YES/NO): NO